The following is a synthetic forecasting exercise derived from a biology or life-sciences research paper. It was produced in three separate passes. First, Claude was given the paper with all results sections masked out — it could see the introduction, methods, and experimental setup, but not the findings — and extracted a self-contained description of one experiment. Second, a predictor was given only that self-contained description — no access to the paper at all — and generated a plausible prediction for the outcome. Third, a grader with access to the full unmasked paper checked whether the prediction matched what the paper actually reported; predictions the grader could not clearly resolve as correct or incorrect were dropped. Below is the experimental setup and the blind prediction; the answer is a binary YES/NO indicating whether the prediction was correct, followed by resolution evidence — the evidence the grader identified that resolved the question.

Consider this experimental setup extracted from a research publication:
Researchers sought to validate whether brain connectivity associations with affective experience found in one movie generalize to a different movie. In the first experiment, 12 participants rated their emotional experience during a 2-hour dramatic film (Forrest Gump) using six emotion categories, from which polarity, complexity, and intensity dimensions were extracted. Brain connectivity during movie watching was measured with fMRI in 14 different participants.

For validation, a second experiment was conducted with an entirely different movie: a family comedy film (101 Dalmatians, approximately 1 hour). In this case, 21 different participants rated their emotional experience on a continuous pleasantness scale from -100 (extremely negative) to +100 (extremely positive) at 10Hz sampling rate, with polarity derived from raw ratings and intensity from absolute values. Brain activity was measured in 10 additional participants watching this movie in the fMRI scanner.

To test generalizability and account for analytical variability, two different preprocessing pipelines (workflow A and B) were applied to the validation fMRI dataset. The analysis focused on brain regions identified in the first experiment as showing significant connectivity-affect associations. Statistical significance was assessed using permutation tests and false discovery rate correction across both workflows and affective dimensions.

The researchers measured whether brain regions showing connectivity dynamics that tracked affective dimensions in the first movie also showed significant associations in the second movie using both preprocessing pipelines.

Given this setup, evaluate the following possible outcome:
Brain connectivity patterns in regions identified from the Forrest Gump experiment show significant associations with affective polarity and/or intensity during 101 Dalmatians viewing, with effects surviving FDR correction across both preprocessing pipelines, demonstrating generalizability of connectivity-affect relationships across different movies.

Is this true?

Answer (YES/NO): YES